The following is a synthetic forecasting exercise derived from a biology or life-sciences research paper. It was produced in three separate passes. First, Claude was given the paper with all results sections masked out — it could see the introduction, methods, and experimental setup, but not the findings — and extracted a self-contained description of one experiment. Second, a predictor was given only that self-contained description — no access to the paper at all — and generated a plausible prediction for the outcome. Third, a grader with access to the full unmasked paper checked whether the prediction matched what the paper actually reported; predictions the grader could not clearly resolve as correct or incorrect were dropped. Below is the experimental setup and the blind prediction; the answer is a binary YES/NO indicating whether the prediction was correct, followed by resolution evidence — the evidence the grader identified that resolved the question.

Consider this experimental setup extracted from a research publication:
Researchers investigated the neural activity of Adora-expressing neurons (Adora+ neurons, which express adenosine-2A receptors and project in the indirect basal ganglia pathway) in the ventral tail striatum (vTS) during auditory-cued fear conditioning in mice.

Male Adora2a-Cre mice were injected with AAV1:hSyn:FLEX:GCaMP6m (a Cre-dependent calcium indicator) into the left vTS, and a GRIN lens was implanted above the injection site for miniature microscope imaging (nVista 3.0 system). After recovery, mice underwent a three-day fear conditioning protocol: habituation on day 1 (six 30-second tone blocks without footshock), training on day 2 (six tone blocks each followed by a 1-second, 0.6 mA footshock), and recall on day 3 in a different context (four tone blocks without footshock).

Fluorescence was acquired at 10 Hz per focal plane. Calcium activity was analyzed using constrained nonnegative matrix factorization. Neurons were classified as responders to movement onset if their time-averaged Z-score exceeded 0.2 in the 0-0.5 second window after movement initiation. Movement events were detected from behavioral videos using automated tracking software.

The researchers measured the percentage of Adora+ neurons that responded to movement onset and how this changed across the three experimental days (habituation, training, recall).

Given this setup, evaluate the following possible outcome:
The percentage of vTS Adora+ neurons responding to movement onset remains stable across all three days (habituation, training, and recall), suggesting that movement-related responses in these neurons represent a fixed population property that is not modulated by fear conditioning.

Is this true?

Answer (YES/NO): NO